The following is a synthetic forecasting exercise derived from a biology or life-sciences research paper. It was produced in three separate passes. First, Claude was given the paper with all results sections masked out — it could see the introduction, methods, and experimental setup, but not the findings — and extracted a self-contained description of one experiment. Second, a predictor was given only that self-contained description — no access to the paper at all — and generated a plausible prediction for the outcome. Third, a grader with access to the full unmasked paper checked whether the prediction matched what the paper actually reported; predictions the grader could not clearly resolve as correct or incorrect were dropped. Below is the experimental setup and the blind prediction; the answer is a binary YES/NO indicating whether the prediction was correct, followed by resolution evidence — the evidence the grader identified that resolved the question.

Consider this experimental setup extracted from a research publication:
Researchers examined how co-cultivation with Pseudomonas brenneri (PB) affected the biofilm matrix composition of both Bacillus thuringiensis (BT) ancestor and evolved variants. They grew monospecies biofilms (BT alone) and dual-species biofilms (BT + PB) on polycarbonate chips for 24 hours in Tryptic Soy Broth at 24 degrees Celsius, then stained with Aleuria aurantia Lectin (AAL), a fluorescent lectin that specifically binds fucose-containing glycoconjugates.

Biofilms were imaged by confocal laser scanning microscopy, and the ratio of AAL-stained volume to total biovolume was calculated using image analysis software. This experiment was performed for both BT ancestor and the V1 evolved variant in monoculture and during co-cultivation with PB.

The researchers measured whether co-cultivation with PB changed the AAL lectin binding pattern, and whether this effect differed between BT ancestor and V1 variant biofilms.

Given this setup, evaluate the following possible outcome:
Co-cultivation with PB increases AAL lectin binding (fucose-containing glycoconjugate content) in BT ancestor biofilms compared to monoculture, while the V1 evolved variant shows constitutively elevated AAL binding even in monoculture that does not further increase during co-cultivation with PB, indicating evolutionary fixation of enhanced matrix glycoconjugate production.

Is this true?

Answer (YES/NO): NO